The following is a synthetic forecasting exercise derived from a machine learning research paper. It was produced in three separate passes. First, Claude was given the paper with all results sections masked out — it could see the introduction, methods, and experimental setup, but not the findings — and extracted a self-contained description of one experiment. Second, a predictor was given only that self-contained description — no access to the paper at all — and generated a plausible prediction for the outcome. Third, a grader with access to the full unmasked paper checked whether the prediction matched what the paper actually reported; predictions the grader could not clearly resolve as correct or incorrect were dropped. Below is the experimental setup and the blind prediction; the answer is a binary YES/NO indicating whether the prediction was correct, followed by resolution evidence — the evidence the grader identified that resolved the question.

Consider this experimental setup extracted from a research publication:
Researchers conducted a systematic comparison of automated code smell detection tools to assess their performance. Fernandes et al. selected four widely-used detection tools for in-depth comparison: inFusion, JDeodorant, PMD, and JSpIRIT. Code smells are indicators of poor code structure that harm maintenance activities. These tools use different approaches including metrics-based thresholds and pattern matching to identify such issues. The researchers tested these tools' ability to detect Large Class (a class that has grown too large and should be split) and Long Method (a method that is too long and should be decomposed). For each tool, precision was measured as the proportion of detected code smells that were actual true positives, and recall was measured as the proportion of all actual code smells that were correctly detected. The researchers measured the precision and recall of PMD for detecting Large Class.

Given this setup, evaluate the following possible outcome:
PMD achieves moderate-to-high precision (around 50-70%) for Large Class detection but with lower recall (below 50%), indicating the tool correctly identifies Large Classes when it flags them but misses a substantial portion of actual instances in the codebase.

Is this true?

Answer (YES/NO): NO